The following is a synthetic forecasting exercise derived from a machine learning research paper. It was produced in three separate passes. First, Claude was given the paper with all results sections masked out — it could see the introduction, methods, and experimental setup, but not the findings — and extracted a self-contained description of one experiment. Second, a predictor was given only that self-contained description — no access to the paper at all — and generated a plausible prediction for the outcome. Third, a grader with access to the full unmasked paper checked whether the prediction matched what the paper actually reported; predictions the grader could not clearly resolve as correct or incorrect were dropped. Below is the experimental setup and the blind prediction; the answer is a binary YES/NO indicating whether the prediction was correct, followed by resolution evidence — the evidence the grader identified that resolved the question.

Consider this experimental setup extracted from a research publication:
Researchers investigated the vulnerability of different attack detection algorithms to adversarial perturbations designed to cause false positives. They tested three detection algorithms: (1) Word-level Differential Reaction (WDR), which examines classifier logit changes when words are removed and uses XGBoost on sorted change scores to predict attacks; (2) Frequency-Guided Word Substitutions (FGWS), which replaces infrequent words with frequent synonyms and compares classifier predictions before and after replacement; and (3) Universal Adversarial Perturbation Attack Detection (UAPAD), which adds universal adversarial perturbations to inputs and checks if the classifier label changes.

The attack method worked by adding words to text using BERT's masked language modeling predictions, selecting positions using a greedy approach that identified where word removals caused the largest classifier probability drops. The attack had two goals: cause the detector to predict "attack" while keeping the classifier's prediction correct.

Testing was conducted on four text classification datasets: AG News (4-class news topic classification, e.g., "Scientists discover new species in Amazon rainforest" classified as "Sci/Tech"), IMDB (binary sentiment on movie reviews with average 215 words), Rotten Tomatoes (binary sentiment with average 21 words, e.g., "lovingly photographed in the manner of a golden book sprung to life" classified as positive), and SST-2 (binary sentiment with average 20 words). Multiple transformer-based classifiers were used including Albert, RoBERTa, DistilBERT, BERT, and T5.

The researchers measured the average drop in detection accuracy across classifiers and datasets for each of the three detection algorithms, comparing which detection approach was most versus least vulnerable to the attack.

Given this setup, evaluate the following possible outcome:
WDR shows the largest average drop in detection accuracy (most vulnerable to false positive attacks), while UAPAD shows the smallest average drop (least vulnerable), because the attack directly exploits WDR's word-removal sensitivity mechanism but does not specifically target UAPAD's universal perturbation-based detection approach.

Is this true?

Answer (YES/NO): NO